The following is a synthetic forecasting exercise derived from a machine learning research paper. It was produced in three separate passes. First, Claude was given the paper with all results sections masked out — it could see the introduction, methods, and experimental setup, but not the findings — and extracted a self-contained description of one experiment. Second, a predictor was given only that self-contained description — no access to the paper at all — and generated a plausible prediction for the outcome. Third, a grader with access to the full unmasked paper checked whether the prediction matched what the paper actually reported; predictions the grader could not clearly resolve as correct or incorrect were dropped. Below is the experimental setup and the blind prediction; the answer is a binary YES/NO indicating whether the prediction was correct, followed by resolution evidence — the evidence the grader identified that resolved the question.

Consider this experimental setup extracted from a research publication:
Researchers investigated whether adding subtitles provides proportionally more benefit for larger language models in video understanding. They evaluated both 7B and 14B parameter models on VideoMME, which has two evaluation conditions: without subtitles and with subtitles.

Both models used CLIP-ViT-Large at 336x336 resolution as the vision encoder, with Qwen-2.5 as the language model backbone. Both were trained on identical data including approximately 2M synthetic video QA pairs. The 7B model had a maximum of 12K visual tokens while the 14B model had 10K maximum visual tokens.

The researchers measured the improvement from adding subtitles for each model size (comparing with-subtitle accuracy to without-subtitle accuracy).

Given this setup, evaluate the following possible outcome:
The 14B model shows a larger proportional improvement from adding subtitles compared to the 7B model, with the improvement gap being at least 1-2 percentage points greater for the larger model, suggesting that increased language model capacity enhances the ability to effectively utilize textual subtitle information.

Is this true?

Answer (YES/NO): YES